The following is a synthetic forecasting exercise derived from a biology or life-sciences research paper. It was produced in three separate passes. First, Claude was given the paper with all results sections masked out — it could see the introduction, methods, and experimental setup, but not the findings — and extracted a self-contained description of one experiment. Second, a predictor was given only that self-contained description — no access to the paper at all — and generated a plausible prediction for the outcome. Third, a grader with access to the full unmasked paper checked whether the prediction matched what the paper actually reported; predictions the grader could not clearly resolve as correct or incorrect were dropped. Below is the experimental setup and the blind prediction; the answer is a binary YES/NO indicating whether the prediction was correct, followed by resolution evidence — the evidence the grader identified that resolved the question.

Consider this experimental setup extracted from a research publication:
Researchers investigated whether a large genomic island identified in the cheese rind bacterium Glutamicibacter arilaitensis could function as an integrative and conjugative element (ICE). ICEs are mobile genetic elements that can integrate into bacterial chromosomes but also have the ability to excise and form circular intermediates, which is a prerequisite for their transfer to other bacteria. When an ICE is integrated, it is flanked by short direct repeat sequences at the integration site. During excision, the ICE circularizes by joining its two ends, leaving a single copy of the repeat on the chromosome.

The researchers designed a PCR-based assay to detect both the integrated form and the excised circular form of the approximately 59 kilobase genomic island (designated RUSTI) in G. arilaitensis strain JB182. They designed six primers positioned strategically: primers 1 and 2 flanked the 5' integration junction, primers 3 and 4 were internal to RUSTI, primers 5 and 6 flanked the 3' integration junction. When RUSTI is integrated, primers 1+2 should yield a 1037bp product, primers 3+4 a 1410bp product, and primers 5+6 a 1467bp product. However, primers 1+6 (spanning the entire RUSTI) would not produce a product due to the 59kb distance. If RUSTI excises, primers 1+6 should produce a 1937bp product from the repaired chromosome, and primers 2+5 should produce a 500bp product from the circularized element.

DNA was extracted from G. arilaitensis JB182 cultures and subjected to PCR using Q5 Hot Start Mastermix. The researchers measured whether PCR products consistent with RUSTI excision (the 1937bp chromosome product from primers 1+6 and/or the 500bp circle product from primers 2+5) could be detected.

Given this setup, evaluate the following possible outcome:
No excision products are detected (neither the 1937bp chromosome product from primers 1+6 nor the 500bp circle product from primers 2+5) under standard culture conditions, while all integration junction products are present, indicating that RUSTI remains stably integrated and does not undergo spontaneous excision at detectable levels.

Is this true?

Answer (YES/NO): NO